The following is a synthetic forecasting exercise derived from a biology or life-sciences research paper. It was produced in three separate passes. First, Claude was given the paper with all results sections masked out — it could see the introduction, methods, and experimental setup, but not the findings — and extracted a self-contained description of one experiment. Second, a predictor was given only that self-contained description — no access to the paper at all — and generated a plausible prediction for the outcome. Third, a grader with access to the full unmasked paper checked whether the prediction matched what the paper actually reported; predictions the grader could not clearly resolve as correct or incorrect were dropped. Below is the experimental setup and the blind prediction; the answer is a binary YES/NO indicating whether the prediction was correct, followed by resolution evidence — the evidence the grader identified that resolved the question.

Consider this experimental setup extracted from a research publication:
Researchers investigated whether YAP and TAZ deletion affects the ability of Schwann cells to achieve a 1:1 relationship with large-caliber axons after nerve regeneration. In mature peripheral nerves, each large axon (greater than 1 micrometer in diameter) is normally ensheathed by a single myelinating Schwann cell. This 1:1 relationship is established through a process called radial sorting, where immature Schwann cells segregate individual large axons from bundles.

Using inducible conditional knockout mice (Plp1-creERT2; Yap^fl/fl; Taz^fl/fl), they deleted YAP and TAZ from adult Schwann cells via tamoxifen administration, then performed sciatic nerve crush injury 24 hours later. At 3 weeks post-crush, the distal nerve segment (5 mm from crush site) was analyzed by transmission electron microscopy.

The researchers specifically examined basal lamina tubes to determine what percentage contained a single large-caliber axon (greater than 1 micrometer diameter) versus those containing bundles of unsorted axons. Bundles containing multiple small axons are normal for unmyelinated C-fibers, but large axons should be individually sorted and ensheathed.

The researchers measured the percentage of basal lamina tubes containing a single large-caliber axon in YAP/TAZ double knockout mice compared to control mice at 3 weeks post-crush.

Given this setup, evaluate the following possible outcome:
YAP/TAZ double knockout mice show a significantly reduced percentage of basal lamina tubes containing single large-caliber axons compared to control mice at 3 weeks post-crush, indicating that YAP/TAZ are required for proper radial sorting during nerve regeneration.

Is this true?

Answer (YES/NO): NO